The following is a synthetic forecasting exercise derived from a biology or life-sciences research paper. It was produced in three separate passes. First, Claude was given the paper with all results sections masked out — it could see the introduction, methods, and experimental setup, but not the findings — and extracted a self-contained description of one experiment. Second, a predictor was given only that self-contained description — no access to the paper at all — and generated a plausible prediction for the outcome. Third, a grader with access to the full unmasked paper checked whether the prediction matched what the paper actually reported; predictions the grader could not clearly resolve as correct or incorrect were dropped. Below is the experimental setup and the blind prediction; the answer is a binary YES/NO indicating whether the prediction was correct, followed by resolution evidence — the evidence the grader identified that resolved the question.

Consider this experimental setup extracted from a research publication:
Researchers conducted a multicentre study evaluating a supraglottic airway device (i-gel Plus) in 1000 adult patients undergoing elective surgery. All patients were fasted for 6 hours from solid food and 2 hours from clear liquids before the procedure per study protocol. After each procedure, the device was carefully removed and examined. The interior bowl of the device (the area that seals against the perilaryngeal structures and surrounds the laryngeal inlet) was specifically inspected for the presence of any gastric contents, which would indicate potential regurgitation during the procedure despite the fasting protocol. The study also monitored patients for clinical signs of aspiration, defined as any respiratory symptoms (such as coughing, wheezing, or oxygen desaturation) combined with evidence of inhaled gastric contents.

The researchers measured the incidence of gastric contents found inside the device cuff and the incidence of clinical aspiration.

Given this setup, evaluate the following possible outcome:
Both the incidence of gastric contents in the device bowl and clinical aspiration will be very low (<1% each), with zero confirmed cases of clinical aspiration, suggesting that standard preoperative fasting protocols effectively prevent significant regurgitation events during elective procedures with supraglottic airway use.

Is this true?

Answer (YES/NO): YES